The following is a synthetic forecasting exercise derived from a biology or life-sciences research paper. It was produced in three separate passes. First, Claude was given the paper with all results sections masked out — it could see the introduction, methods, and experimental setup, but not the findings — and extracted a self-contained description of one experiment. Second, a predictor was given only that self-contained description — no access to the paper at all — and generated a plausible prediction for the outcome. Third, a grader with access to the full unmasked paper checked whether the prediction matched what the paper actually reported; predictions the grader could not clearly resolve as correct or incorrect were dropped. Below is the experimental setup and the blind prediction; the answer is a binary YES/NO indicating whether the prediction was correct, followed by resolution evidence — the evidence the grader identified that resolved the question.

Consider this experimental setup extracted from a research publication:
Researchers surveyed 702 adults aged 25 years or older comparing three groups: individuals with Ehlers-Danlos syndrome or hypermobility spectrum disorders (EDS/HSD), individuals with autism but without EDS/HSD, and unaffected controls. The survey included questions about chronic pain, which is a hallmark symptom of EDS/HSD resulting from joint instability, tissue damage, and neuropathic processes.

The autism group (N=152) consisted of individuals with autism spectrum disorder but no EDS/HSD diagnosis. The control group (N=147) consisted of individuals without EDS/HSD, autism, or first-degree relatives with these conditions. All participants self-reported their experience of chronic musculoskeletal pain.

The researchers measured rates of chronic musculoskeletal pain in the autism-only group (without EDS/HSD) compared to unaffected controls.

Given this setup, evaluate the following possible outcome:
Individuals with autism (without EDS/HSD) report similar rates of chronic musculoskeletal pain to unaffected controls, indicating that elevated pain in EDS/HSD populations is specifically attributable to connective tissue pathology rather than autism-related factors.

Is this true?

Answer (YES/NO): NO